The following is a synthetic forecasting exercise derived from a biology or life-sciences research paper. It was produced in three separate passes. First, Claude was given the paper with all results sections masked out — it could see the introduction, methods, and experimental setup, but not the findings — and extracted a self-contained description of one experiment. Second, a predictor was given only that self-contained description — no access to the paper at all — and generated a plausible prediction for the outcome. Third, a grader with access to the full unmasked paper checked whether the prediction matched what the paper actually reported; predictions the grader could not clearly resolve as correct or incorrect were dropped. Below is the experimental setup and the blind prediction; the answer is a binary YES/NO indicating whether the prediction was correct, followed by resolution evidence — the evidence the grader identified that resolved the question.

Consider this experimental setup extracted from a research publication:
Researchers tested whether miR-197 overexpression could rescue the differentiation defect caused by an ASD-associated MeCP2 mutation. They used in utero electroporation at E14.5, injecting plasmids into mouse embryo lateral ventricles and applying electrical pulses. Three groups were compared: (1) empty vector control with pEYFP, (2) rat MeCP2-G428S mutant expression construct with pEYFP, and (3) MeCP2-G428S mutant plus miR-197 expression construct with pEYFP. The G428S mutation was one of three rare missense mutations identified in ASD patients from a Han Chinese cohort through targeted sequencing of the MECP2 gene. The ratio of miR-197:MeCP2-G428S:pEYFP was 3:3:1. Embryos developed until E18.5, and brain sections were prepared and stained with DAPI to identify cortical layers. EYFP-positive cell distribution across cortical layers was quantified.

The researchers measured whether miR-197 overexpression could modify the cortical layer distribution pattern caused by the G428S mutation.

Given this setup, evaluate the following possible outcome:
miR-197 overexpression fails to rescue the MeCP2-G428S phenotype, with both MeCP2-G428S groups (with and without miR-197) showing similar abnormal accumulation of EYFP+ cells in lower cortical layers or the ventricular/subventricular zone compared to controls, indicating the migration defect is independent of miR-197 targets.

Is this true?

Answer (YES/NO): NO